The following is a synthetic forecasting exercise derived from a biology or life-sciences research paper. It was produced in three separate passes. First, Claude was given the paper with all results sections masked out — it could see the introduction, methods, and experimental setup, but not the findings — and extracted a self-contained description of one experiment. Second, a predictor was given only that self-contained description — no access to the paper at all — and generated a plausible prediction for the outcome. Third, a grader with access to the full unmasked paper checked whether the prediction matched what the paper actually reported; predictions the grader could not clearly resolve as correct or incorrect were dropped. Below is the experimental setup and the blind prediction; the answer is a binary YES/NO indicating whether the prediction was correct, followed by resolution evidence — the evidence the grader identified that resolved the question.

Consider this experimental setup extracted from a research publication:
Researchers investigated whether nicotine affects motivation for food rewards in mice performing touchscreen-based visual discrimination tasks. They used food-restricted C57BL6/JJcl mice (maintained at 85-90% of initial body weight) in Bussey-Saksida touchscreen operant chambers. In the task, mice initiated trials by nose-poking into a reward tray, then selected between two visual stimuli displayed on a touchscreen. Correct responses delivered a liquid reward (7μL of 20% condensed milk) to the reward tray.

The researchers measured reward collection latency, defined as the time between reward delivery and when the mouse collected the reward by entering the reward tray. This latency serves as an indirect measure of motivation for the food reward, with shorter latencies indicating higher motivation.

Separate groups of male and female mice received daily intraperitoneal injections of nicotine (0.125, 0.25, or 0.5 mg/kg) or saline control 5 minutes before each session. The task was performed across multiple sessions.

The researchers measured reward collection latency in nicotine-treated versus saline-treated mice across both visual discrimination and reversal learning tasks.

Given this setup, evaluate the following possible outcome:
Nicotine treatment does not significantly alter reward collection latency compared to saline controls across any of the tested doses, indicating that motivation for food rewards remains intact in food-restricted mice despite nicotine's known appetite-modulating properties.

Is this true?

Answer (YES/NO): YES